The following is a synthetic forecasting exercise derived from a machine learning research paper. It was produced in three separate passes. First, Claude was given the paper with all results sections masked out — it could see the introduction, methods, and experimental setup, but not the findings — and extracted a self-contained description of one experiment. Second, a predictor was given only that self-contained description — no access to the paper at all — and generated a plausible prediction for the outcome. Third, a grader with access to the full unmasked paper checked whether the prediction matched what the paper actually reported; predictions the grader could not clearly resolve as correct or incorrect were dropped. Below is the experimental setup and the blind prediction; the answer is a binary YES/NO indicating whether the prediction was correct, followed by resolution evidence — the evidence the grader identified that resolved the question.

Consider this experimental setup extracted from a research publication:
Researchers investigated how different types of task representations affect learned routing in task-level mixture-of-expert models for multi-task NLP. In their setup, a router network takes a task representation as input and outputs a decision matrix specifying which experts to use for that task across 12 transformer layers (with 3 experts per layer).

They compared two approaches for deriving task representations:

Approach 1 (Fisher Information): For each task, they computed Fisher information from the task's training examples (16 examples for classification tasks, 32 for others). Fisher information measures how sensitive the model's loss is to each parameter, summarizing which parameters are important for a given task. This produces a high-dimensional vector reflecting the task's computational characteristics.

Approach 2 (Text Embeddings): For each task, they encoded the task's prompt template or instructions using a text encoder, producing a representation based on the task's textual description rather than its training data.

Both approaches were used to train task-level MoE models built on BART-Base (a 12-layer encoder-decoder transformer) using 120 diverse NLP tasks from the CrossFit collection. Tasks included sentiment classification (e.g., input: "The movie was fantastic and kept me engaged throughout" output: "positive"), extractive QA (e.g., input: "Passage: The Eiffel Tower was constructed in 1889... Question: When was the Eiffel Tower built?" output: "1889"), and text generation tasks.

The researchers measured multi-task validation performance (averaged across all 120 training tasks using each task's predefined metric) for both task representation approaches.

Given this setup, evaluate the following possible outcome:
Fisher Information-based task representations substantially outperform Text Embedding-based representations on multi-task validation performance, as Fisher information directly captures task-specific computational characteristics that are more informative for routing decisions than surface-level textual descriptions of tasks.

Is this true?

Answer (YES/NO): NO